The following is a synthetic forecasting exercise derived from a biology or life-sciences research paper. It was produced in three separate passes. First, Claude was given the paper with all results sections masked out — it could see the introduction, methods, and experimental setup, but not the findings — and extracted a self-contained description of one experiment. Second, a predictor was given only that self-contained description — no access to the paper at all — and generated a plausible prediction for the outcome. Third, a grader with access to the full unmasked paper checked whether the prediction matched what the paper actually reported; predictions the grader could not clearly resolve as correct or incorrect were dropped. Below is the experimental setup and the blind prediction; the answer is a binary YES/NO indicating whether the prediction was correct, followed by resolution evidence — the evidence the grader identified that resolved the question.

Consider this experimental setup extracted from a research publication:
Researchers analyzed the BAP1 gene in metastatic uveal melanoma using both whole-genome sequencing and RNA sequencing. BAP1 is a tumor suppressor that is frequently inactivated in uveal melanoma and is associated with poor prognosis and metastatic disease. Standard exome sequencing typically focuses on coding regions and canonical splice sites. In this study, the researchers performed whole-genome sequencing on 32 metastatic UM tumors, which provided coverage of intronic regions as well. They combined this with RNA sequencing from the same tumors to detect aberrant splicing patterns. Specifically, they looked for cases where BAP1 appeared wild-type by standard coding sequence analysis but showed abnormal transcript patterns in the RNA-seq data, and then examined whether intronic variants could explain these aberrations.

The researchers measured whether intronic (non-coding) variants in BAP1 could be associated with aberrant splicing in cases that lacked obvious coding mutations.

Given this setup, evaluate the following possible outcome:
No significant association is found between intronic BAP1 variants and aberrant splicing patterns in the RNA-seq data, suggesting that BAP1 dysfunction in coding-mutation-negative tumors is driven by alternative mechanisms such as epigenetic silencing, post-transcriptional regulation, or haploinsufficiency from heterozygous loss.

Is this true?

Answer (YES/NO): NO